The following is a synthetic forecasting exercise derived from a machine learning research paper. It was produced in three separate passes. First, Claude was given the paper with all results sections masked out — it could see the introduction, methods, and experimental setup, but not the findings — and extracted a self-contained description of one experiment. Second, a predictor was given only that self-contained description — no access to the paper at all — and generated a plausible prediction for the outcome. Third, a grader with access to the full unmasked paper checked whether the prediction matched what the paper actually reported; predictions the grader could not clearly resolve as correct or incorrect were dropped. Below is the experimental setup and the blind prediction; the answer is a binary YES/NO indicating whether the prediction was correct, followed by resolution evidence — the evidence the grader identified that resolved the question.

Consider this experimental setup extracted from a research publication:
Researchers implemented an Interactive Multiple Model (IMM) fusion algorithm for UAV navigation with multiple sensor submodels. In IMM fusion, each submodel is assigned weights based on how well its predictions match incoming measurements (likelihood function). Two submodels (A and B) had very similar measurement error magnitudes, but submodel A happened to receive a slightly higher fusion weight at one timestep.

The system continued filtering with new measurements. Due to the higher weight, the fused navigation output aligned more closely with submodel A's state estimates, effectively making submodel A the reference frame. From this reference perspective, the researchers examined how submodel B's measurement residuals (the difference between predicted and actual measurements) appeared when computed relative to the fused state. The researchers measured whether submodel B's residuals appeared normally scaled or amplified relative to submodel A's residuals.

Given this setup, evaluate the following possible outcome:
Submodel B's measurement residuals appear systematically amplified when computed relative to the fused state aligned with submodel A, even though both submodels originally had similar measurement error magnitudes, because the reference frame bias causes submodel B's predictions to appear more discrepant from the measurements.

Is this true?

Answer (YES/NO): YES